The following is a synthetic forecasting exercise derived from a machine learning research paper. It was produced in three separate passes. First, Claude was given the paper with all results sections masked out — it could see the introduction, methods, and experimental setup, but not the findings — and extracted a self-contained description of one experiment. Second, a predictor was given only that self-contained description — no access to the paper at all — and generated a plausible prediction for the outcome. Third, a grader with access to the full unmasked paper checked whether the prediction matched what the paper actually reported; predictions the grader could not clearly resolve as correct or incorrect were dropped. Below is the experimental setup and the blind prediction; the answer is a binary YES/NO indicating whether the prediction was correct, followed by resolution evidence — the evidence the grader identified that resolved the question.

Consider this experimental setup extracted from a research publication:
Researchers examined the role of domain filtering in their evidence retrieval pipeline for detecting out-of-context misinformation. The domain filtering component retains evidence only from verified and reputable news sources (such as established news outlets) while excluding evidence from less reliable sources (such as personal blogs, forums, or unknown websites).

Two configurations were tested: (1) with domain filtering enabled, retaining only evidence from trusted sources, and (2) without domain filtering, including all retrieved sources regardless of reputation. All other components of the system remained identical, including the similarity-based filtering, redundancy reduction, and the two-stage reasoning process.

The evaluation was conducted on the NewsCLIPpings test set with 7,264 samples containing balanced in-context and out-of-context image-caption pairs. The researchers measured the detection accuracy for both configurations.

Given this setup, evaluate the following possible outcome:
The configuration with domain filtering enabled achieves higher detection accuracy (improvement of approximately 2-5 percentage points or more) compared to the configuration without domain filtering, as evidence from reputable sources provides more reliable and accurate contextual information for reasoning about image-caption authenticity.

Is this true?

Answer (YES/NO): YES